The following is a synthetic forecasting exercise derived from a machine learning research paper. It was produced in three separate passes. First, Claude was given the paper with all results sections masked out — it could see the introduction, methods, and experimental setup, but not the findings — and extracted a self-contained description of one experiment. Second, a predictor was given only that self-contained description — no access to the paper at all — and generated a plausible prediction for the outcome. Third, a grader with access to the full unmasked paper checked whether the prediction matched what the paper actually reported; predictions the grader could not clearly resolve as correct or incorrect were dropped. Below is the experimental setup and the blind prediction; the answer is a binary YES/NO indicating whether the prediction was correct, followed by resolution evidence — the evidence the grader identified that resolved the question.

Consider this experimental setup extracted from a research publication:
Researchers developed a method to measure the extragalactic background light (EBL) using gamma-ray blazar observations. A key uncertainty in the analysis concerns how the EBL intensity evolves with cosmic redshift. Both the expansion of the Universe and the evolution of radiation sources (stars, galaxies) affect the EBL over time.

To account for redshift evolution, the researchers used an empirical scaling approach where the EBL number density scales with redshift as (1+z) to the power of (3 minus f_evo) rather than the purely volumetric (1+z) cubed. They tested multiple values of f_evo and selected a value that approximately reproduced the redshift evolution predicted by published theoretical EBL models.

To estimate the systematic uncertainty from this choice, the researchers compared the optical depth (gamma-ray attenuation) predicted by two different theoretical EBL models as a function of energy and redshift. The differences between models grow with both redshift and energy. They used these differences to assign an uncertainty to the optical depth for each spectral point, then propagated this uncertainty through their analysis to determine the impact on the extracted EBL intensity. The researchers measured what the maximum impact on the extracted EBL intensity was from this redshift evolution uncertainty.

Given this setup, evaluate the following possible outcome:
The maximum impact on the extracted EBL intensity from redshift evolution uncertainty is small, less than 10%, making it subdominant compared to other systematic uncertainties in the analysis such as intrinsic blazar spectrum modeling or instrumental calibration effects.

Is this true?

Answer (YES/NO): NO